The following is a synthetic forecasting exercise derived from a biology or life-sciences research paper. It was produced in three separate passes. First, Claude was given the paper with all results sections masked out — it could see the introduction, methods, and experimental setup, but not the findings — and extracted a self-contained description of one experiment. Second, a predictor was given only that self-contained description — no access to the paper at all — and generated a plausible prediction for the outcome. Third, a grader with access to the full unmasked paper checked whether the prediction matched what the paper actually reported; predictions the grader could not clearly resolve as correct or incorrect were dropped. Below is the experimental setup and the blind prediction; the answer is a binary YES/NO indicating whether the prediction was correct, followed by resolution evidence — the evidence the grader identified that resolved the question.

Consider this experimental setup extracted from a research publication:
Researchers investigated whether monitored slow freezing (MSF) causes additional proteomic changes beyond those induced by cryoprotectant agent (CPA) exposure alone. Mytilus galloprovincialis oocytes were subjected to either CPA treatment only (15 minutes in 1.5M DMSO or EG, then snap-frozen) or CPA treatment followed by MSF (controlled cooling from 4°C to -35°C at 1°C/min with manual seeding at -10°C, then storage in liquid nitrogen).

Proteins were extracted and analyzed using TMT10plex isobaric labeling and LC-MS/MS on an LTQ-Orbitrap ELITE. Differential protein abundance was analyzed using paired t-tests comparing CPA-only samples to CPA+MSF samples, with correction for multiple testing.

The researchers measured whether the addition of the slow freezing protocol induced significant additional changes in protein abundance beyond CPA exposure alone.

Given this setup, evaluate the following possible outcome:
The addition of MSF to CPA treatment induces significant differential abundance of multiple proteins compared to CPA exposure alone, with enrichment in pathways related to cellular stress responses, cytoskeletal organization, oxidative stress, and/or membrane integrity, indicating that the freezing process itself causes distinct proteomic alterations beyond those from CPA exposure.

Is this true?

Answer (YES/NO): NO